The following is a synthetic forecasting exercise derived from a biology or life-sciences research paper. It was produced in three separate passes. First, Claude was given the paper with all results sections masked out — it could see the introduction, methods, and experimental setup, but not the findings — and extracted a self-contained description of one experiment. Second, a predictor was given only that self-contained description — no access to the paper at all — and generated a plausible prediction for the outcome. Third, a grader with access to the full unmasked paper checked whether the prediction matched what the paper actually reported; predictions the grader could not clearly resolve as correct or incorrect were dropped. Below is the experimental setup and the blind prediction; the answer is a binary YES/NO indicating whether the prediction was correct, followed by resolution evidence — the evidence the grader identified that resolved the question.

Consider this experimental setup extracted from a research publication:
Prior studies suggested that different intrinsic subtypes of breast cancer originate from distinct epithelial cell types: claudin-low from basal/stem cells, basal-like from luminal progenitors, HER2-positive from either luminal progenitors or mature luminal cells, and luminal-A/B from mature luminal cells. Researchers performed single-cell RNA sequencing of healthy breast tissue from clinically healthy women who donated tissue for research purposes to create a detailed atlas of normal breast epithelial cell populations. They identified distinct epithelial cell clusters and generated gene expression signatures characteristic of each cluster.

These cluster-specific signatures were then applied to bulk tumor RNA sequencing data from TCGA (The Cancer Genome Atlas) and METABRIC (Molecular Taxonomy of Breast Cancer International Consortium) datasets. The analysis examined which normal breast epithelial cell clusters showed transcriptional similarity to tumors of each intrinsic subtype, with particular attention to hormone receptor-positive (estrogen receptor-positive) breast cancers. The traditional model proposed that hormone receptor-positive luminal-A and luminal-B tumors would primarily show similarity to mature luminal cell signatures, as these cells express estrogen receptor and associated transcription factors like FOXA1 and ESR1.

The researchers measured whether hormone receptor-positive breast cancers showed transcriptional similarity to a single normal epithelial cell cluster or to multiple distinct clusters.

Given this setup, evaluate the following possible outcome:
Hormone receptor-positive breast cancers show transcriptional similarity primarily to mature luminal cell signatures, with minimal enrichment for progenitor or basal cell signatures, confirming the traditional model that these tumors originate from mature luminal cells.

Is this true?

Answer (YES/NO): NO